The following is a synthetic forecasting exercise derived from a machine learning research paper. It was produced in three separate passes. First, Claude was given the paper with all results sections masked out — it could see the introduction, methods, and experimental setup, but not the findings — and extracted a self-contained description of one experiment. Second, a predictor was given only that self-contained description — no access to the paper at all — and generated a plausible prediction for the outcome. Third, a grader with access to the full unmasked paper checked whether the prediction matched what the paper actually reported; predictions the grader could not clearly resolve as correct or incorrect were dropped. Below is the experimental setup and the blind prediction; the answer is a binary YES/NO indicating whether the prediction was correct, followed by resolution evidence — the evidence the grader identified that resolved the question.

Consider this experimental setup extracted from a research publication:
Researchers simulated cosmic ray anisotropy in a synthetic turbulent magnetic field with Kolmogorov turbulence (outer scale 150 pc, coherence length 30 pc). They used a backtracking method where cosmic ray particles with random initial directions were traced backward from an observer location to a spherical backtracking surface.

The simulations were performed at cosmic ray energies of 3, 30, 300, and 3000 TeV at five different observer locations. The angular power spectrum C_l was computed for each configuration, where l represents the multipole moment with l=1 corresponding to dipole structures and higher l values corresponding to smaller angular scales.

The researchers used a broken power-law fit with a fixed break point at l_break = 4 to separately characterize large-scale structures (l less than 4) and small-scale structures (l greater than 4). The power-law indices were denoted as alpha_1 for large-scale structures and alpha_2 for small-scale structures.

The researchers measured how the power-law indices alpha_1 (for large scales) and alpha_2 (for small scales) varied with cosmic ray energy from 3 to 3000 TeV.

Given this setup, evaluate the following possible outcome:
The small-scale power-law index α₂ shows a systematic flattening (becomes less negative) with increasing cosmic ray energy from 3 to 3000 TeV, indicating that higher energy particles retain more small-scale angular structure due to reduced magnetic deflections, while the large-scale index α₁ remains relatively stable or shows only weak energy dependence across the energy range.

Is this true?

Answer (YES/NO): NO